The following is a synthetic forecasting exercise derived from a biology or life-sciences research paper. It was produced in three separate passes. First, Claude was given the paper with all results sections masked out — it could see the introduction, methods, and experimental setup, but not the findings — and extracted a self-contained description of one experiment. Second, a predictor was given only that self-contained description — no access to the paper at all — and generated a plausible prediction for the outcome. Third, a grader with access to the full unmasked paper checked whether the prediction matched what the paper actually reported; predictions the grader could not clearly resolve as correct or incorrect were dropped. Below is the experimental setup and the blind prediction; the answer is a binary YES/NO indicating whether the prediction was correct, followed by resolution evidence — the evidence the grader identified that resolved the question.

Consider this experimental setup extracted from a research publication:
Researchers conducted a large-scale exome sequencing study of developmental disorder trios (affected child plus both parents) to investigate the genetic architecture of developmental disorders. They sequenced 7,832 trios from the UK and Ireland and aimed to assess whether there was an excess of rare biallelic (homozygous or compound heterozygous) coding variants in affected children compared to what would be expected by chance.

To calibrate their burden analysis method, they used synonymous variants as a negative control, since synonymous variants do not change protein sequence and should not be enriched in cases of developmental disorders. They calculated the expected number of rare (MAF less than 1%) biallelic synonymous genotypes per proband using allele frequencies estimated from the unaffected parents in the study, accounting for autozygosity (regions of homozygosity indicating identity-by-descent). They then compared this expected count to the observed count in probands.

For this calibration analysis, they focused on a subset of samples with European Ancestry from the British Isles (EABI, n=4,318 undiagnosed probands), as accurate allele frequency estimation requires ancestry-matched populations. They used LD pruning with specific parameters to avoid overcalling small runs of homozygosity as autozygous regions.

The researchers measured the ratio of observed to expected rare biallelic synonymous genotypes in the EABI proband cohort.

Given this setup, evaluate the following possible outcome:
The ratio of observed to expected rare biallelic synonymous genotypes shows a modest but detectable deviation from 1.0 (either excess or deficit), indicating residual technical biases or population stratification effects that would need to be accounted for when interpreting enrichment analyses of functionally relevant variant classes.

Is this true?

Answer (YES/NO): NO